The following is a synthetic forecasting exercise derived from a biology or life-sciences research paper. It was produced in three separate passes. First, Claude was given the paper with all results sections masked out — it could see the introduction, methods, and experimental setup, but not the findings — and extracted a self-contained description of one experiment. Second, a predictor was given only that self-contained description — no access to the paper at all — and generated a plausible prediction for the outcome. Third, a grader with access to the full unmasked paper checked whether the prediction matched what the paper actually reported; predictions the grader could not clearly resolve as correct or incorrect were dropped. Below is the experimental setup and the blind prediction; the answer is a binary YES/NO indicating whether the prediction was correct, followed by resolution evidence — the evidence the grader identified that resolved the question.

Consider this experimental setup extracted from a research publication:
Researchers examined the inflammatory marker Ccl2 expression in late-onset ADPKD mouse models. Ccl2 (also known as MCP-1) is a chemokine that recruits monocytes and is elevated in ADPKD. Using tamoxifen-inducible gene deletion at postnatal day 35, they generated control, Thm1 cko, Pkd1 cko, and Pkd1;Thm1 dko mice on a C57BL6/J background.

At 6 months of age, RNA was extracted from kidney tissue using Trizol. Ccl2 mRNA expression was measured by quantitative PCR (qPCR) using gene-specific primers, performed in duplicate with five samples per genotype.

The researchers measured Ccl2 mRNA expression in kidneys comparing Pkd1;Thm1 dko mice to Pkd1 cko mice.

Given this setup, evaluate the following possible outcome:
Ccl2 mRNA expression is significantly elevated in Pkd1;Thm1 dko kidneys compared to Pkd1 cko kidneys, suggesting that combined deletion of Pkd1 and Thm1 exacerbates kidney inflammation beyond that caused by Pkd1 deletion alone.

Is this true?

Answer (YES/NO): NO